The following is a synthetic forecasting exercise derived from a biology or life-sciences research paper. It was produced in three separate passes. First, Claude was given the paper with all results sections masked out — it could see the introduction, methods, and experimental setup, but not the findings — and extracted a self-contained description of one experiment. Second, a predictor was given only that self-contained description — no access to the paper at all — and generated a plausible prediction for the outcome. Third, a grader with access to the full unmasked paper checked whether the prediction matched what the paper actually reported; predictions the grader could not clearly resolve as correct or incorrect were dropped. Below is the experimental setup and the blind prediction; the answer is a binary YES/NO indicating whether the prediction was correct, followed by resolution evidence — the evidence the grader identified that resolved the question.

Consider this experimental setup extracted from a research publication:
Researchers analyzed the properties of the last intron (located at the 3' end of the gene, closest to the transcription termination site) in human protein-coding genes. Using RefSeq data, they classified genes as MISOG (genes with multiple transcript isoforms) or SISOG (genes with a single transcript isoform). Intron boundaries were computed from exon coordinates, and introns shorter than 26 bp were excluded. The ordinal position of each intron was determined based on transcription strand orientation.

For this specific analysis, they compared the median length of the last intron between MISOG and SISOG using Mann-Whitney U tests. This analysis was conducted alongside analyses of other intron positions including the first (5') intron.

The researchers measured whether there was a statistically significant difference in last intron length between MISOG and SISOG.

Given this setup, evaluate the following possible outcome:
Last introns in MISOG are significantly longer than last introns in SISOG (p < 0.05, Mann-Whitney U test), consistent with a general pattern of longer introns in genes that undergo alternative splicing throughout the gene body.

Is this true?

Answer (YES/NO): NO